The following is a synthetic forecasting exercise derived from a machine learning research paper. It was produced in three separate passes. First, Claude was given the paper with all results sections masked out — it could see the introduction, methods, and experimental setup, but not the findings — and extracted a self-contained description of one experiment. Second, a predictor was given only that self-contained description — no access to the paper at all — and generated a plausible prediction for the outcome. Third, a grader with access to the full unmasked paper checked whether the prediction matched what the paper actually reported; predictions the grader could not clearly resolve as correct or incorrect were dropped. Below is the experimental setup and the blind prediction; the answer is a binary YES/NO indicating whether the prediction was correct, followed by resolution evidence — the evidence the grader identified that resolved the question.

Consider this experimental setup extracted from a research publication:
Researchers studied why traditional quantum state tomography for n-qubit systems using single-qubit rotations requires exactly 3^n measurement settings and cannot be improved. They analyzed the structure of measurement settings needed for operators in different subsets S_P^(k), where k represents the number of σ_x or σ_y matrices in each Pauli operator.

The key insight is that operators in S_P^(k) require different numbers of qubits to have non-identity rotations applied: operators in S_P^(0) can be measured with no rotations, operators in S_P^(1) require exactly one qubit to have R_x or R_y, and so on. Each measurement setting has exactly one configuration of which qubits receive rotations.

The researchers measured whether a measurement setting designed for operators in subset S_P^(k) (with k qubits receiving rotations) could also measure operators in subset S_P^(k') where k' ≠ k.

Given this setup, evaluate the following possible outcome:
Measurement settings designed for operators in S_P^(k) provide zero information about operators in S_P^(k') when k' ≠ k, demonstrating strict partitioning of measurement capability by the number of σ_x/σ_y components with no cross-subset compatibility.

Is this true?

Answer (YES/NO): NO